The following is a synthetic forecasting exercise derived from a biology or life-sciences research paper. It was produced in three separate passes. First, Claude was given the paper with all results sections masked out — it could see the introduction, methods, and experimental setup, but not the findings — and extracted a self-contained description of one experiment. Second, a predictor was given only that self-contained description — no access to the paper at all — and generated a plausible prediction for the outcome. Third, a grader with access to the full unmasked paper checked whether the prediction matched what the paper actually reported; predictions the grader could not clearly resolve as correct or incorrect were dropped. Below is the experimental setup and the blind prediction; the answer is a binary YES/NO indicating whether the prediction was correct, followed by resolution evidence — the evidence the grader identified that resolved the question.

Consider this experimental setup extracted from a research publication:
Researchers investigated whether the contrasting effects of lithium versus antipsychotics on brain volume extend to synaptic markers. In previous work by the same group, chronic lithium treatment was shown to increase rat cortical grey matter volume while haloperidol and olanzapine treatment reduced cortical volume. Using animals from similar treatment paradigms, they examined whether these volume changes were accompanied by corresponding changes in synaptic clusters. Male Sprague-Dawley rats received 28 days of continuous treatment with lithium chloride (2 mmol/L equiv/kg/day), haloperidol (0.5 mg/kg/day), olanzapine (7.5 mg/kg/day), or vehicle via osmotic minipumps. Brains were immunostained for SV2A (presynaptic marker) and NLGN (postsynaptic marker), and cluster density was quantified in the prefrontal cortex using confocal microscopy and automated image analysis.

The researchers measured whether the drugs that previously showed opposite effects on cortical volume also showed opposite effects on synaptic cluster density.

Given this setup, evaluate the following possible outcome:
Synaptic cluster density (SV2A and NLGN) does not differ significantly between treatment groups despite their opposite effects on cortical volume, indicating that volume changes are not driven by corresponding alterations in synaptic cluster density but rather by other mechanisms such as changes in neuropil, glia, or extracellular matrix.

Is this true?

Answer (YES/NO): NO